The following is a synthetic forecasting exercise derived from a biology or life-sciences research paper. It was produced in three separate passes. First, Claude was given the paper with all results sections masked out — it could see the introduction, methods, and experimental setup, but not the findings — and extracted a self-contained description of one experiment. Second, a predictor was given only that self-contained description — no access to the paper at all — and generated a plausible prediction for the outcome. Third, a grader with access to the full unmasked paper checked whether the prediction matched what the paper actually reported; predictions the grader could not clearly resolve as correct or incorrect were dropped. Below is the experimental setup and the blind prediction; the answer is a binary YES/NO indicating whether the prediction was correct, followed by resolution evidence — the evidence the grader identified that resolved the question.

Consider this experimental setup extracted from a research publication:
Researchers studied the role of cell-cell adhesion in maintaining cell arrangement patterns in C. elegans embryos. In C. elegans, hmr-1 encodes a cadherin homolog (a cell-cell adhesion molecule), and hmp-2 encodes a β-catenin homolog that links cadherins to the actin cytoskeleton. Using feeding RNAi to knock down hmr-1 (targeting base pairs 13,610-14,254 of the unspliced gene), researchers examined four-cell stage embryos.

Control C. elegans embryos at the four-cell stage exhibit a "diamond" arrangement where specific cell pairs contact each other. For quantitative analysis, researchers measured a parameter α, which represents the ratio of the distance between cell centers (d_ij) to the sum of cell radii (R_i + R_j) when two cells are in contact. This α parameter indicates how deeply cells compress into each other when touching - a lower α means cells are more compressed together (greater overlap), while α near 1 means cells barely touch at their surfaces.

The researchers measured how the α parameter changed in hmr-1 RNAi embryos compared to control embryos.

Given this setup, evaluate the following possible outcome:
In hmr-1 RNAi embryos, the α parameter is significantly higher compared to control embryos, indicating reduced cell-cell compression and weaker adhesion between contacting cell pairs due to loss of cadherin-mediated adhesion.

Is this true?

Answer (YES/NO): YES